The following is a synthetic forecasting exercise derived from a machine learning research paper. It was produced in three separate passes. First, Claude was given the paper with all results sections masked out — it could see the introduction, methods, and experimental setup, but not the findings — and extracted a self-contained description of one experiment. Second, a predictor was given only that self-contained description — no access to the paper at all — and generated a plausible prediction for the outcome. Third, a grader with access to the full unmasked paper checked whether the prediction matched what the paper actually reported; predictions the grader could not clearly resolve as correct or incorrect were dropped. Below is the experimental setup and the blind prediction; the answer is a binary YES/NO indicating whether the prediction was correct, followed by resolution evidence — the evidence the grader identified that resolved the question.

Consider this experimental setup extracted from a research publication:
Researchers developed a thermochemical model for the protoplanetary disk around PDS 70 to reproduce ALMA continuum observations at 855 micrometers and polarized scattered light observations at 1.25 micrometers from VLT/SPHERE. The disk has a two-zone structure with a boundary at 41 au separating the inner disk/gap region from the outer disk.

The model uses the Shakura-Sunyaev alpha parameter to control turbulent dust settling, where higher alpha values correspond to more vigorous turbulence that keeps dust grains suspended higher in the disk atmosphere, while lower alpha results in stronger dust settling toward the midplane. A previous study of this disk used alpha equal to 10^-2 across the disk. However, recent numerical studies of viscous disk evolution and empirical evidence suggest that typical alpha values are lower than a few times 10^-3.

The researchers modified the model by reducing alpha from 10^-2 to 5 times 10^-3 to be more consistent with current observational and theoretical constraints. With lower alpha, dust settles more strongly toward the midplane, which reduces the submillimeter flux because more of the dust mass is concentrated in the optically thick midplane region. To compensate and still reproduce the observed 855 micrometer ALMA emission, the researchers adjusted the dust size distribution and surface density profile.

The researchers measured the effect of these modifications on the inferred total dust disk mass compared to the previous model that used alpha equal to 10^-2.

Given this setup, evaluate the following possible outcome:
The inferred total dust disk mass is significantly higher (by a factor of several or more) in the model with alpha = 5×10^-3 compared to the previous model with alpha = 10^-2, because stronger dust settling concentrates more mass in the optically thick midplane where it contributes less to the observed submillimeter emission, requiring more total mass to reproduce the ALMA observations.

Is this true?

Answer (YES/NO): NO